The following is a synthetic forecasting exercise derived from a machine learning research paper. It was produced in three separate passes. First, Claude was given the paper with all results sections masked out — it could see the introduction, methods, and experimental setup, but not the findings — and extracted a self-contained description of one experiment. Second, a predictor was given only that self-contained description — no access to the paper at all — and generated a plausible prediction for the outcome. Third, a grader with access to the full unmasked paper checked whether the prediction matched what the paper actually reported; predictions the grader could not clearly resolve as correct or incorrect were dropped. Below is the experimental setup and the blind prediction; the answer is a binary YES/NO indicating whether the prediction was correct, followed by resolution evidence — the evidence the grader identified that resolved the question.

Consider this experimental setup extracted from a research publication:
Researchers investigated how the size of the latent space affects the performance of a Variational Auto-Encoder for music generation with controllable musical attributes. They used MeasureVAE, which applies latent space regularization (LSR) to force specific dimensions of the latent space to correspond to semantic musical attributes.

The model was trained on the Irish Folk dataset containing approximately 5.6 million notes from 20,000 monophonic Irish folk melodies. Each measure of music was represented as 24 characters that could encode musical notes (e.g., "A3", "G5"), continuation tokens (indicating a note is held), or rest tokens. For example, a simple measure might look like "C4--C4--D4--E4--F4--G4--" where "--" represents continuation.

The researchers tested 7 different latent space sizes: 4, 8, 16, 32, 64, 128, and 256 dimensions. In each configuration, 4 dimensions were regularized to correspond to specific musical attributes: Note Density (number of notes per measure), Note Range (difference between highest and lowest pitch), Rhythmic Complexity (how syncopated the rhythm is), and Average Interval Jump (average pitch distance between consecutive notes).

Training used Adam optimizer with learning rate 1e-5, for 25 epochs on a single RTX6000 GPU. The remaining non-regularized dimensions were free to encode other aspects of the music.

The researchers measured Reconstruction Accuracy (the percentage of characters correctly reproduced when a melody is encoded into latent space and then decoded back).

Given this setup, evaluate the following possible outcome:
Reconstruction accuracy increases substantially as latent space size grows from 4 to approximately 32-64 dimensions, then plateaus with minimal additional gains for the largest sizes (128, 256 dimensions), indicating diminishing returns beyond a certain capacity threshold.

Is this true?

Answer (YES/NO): YES